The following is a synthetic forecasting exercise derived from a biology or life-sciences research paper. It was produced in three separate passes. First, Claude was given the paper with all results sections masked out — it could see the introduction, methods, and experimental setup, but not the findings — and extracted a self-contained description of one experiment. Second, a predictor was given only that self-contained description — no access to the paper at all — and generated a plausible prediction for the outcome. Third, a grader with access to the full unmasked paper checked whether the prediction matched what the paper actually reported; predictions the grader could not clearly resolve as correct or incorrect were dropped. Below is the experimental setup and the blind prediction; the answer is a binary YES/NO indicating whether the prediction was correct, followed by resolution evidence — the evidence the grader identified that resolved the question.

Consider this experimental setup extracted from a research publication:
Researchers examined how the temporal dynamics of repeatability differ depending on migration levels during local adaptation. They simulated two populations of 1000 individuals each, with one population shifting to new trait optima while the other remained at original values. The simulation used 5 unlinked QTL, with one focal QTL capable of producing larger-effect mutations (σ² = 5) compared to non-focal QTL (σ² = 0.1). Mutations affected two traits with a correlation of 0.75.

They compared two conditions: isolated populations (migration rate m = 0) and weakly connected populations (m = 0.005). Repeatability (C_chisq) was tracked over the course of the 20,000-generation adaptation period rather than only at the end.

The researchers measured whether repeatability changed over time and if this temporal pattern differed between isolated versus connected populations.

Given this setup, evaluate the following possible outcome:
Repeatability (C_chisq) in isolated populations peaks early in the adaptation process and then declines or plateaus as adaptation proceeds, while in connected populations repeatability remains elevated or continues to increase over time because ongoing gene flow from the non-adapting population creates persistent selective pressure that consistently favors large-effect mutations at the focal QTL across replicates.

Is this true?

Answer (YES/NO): YES